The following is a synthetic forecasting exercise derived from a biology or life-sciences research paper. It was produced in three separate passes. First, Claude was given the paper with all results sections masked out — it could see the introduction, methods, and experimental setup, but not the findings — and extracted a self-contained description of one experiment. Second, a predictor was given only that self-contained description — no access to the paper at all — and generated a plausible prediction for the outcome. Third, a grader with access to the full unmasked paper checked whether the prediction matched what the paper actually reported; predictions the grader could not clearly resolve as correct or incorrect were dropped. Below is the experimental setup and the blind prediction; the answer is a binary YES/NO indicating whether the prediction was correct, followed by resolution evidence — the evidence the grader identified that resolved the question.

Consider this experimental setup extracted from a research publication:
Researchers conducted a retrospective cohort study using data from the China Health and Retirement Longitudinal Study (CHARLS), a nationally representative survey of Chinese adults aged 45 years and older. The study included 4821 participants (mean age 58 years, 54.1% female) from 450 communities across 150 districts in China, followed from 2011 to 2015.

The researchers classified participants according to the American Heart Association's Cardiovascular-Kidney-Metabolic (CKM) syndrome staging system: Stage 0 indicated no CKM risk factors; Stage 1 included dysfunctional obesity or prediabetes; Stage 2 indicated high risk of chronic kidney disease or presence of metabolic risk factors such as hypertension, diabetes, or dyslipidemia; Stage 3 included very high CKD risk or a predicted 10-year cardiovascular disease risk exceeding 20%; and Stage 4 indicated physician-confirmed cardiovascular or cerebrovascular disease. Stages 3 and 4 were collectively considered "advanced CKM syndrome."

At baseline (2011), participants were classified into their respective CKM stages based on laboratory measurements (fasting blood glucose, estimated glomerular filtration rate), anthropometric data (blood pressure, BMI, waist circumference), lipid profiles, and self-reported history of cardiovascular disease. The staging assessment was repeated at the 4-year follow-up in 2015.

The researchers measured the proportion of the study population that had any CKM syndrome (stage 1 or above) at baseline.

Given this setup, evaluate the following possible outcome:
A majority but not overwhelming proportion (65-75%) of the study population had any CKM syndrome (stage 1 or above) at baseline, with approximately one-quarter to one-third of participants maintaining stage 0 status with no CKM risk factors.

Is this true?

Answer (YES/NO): NO